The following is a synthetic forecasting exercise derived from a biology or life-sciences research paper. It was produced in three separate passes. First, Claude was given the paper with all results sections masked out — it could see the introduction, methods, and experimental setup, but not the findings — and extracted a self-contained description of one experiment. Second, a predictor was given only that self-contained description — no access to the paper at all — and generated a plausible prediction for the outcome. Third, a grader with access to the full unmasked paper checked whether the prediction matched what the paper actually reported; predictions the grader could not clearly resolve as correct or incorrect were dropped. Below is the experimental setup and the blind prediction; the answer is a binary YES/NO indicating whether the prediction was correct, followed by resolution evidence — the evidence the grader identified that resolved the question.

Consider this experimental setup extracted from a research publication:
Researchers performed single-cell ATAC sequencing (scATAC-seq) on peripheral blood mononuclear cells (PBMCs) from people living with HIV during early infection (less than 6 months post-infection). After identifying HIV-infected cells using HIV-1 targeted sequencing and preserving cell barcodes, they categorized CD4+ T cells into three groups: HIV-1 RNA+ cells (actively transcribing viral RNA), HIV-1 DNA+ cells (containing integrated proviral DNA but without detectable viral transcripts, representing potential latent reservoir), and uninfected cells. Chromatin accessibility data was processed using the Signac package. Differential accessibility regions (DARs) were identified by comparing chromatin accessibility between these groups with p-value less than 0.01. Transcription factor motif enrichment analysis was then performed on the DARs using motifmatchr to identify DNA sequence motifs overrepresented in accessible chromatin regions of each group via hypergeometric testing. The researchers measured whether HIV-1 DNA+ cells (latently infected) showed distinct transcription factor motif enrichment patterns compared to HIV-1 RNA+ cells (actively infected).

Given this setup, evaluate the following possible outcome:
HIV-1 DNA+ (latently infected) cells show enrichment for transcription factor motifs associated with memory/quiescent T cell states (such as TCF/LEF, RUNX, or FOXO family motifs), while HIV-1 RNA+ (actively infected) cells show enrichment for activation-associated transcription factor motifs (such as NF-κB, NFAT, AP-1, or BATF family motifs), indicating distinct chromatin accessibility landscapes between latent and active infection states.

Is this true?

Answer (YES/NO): NO